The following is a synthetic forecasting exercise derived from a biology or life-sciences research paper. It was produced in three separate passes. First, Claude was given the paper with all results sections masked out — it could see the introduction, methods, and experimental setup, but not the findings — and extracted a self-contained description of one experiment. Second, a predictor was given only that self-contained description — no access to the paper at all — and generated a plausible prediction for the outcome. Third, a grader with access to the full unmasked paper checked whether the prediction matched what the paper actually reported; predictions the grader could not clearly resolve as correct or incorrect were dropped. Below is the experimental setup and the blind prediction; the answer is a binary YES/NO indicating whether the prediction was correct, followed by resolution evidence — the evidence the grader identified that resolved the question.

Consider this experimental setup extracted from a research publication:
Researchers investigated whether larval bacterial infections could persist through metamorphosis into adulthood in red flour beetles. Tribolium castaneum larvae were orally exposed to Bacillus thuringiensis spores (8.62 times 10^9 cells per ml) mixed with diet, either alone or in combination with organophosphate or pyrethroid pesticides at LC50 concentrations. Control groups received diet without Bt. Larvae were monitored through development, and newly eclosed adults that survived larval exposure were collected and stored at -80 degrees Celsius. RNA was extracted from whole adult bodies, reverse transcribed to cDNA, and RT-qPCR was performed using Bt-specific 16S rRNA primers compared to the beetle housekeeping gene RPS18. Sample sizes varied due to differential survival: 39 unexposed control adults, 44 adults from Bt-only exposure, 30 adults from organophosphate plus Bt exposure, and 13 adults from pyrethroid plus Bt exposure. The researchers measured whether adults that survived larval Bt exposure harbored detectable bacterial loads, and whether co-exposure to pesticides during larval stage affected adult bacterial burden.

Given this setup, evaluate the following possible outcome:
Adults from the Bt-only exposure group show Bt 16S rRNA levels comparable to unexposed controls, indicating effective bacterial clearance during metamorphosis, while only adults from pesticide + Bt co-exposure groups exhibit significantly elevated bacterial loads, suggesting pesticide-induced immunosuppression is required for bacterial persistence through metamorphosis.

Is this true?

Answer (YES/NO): NO